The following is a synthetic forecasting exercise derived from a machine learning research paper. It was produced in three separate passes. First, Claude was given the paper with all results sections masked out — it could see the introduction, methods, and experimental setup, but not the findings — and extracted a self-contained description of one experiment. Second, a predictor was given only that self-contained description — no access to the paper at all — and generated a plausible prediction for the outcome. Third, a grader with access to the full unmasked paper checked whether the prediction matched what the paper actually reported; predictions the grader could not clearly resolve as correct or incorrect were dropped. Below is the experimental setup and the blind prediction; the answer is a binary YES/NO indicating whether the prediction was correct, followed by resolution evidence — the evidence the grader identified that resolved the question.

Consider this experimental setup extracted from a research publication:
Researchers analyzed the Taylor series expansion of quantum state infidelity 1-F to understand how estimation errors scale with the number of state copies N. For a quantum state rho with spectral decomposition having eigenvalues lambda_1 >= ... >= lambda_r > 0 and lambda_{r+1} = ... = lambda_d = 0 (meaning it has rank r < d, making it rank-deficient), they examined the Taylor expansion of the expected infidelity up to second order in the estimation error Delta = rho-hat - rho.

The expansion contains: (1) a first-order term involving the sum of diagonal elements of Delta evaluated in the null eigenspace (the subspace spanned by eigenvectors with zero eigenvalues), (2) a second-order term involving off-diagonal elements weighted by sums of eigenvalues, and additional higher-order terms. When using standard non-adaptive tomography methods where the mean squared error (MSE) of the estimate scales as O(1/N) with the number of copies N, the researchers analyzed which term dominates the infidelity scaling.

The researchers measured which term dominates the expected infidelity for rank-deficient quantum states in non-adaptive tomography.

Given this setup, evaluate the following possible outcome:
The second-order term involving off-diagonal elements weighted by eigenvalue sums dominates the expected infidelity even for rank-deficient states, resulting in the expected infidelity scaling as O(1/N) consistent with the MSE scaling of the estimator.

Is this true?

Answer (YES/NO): NO